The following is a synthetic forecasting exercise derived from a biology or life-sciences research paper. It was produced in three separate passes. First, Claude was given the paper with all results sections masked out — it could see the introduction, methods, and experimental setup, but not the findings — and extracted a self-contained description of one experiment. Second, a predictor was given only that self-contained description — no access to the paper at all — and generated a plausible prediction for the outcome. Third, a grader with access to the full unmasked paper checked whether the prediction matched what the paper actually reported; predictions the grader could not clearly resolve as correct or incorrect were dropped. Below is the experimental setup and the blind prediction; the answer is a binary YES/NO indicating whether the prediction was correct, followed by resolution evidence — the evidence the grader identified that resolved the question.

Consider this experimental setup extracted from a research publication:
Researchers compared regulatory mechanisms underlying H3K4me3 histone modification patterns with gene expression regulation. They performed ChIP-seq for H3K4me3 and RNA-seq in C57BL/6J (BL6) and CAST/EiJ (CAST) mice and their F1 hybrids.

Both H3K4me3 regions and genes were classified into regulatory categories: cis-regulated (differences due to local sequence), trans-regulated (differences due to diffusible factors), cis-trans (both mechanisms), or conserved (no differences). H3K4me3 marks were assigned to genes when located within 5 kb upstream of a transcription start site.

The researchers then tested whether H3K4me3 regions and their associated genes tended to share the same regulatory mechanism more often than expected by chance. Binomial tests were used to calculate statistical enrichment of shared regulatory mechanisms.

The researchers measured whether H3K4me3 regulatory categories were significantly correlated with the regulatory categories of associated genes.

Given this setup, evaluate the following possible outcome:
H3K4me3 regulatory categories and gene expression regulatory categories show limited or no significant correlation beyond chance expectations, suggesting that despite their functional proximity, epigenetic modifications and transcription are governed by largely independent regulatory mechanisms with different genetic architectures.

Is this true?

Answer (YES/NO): NO